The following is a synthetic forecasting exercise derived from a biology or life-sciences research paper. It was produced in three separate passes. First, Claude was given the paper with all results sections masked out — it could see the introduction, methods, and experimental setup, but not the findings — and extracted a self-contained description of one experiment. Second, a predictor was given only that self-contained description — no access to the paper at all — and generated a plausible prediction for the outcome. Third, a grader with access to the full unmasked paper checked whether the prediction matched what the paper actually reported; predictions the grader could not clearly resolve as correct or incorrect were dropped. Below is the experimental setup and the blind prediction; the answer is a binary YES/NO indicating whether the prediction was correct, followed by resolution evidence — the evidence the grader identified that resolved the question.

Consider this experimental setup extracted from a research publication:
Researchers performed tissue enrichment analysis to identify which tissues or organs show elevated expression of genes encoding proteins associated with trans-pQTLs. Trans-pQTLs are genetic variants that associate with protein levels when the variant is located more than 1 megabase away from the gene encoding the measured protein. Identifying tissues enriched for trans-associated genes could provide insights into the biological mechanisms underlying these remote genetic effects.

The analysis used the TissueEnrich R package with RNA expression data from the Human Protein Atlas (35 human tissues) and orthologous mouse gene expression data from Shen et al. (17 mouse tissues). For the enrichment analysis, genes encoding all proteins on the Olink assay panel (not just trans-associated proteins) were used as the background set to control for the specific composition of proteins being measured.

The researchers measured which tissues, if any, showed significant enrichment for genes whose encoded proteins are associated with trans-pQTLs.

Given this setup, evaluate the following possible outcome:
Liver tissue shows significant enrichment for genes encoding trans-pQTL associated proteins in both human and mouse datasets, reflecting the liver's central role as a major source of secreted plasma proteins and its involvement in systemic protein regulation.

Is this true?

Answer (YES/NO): NO